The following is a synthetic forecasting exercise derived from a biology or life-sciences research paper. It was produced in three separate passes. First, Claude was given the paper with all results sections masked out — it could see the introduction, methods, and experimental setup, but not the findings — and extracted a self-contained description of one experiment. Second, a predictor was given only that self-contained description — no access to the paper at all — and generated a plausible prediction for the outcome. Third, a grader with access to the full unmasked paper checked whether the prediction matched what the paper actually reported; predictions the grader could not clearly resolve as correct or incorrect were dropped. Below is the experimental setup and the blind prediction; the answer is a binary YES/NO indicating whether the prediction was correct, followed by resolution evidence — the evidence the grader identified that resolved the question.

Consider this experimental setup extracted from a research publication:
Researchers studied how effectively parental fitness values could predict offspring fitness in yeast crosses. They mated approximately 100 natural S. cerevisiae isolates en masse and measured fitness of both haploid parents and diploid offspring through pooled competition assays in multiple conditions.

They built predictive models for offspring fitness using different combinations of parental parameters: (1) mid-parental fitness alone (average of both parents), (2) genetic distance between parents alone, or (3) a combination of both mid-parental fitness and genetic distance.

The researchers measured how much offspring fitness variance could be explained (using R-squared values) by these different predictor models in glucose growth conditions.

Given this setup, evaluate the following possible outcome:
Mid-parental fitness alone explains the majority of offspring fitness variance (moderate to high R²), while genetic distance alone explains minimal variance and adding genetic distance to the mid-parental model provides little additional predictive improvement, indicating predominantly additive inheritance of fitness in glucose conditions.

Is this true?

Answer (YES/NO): NO